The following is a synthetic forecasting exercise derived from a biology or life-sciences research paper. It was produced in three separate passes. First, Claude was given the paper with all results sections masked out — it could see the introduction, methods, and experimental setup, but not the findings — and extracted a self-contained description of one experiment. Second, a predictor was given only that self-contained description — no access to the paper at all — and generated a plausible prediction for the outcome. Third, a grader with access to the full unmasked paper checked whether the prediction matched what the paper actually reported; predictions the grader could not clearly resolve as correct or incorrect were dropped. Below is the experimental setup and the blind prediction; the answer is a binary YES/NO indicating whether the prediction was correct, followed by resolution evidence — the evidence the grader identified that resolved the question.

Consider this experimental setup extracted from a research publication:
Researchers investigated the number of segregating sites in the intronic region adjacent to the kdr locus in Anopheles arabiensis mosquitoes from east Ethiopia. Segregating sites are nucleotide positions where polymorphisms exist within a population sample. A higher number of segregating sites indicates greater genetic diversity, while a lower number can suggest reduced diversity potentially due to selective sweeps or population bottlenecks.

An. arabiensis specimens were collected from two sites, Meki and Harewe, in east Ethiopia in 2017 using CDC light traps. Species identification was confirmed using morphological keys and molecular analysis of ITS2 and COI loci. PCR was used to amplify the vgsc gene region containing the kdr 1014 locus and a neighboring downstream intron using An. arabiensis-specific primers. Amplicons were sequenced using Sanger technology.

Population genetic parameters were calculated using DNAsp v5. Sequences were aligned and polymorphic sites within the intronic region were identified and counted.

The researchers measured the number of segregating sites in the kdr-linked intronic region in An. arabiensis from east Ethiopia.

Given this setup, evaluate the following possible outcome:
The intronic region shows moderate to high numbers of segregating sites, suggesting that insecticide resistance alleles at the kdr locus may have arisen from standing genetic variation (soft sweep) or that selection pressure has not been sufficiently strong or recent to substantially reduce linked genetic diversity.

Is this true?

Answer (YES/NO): NO